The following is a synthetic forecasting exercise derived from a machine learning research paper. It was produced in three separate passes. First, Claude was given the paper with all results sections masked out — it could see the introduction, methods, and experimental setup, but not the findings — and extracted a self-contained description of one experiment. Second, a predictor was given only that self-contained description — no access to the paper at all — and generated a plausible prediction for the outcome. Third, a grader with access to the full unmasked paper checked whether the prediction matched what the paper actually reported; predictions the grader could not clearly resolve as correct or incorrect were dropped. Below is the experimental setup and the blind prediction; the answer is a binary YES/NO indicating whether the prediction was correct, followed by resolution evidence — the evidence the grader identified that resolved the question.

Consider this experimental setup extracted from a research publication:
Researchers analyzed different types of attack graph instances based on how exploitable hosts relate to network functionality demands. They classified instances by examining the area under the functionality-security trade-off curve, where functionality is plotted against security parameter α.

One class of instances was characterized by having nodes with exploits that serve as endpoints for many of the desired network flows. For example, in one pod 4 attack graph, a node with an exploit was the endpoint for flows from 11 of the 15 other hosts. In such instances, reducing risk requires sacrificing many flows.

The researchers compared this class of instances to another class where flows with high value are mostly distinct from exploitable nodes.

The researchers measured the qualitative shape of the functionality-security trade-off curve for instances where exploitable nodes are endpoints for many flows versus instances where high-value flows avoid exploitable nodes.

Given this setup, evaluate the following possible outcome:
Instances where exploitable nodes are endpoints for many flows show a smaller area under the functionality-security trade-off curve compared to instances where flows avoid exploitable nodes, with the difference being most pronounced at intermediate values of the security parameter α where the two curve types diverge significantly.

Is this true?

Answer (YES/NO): NO